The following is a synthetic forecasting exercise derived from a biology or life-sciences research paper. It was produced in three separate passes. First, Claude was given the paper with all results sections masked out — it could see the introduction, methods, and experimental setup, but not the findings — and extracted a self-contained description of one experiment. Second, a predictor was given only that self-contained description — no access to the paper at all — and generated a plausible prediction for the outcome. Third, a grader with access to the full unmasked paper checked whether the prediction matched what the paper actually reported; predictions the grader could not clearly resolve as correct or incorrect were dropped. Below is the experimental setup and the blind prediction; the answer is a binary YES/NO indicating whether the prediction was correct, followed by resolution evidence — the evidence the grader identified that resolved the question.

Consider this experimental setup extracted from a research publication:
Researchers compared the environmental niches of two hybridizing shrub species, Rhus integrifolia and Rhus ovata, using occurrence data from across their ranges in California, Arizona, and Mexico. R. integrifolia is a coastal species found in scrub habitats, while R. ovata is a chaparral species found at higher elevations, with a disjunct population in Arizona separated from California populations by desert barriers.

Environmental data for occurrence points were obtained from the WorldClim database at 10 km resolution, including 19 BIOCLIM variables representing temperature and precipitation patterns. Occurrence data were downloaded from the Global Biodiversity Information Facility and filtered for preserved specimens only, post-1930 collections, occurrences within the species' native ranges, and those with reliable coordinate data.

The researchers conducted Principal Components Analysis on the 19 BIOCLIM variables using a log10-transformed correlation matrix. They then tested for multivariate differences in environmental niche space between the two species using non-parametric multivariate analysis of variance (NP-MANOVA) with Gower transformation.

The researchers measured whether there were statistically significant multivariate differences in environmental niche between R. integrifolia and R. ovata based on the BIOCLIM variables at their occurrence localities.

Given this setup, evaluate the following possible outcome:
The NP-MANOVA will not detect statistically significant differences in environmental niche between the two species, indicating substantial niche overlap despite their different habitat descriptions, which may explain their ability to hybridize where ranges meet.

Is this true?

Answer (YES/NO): YES